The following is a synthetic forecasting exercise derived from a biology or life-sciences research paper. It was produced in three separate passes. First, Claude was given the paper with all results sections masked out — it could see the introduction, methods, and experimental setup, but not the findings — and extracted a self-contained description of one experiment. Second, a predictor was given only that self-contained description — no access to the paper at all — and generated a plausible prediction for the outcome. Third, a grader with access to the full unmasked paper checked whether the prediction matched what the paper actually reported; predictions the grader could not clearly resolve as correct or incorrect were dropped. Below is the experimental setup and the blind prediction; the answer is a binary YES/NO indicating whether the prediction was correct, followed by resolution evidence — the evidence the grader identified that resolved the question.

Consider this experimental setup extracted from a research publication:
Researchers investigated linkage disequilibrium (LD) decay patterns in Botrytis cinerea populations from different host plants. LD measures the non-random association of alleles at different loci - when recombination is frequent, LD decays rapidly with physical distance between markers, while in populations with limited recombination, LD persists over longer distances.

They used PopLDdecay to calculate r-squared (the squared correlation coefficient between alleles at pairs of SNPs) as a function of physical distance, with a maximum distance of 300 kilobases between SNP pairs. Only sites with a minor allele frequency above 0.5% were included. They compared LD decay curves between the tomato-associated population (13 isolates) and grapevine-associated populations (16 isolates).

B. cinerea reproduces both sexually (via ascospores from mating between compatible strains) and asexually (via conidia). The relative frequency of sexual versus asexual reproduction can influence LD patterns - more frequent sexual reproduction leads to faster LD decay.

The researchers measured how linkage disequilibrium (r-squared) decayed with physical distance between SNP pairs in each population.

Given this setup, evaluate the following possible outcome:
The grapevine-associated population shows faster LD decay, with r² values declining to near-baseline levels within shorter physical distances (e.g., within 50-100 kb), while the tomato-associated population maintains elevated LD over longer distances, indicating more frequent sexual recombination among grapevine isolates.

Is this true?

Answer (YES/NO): NO